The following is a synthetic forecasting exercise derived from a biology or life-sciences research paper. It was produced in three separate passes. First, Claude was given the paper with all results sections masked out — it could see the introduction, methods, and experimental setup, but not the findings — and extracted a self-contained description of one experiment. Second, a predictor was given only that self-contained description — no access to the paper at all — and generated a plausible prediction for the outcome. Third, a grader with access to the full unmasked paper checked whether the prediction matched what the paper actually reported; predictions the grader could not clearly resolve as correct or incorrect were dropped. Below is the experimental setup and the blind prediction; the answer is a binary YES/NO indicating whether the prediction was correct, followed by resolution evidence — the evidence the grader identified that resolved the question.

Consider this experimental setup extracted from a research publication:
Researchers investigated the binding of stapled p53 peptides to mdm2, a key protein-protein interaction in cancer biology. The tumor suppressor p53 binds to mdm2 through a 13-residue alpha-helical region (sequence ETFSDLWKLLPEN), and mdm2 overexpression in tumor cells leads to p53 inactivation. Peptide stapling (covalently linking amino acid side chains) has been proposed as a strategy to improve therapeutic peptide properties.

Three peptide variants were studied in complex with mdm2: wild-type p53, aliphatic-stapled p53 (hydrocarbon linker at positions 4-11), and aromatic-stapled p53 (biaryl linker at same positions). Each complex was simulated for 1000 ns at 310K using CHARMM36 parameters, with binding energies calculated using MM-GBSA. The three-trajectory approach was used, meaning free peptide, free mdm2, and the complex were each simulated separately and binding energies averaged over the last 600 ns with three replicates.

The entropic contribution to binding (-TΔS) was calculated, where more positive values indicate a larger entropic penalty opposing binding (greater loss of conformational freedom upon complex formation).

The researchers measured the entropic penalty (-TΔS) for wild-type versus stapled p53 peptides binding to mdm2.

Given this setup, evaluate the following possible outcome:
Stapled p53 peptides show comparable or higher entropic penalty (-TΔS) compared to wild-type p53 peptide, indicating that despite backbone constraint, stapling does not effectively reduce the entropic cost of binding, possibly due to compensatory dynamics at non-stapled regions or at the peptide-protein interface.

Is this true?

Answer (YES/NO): NO